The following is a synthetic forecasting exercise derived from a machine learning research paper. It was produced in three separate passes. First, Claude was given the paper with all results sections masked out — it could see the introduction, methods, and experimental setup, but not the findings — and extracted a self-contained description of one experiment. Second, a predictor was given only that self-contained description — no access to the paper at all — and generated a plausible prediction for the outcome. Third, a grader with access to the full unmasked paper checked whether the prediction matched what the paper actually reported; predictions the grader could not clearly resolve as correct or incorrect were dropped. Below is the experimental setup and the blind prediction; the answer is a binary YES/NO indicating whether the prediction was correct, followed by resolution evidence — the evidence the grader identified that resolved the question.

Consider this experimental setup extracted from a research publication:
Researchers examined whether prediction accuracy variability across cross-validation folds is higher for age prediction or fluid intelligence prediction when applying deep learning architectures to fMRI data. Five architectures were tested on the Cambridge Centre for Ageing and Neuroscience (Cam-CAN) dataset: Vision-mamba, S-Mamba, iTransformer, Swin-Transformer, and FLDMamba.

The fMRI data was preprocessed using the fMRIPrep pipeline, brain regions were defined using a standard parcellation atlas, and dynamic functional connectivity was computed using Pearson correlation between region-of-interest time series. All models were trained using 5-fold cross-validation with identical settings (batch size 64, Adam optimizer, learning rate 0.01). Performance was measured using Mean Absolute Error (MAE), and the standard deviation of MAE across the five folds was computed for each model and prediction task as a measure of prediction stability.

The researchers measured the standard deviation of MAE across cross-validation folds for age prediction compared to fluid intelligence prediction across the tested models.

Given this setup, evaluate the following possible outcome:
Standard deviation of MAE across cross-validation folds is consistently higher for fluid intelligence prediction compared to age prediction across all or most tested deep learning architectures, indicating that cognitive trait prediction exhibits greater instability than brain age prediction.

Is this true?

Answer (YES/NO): NO